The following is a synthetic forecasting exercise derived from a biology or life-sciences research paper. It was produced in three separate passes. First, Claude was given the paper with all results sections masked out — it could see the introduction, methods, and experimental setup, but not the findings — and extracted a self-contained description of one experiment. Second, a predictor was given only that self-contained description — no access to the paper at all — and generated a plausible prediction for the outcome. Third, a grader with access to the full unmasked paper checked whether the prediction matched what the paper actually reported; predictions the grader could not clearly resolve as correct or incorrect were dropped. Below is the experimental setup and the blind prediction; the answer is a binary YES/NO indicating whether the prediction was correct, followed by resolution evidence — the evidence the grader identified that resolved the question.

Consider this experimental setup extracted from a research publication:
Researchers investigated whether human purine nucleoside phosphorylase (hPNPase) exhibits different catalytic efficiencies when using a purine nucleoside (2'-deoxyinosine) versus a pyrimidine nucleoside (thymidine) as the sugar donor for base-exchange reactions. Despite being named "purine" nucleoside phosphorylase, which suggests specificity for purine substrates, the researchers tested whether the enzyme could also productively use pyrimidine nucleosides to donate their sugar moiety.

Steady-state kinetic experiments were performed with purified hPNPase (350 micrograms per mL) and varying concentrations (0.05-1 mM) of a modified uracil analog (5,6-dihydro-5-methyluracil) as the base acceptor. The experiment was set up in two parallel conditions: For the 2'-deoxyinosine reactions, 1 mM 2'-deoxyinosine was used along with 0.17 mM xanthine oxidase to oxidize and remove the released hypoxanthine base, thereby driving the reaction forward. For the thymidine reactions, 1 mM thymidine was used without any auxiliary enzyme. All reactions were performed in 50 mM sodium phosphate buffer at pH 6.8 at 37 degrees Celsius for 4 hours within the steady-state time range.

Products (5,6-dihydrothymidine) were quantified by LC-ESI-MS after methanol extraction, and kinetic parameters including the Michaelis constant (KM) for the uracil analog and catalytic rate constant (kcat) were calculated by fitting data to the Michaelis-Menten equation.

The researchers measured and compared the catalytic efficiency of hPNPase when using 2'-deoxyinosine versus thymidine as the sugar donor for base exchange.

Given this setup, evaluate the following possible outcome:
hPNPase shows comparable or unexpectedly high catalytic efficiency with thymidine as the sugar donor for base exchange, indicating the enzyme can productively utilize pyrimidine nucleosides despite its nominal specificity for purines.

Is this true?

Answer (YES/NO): NO